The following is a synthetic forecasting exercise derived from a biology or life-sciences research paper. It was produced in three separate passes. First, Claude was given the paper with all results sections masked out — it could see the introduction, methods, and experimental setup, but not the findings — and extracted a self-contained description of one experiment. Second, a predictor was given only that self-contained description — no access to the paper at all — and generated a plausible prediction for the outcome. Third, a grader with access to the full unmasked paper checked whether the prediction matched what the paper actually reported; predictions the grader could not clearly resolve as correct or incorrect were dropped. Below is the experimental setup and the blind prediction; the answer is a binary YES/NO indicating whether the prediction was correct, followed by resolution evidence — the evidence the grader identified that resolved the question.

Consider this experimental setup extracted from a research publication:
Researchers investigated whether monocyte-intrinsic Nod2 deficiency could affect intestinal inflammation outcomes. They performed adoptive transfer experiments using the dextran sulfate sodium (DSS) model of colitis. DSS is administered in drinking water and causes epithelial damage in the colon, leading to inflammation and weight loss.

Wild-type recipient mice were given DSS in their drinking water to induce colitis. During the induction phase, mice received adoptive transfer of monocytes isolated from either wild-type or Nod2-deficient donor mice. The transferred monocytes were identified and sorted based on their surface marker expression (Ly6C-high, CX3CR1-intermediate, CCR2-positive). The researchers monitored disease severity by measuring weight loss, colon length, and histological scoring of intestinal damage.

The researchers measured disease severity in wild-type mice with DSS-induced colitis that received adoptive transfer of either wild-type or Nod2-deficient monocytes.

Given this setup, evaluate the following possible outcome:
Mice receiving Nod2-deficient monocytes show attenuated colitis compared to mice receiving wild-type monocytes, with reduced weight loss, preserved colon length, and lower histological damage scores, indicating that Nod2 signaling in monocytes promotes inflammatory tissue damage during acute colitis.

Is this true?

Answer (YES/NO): NO